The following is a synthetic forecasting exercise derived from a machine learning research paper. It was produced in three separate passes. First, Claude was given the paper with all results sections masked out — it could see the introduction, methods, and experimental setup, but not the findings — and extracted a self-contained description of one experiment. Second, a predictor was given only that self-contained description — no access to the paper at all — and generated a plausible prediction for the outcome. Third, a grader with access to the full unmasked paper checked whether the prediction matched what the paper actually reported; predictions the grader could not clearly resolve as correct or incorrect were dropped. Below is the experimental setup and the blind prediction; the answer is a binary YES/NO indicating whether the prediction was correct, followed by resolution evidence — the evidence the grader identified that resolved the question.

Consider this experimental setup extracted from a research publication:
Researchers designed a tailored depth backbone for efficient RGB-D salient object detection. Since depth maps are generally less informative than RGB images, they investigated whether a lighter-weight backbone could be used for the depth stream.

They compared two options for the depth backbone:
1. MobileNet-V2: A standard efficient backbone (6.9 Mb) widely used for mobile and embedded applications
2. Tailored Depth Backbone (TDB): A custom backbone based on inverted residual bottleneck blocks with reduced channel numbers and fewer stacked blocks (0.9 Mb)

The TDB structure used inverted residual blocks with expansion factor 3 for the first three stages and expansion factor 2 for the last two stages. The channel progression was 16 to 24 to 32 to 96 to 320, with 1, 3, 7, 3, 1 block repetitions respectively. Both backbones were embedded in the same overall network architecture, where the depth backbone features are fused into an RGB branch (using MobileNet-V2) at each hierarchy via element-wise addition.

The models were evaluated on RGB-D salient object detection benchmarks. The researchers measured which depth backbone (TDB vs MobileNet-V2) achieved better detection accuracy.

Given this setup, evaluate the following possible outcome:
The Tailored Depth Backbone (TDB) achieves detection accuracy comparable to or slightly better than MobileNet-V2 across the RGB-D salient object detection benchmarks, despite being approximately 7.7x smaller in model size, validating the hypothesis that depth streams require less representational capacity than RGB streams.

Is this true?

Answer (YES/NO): YES